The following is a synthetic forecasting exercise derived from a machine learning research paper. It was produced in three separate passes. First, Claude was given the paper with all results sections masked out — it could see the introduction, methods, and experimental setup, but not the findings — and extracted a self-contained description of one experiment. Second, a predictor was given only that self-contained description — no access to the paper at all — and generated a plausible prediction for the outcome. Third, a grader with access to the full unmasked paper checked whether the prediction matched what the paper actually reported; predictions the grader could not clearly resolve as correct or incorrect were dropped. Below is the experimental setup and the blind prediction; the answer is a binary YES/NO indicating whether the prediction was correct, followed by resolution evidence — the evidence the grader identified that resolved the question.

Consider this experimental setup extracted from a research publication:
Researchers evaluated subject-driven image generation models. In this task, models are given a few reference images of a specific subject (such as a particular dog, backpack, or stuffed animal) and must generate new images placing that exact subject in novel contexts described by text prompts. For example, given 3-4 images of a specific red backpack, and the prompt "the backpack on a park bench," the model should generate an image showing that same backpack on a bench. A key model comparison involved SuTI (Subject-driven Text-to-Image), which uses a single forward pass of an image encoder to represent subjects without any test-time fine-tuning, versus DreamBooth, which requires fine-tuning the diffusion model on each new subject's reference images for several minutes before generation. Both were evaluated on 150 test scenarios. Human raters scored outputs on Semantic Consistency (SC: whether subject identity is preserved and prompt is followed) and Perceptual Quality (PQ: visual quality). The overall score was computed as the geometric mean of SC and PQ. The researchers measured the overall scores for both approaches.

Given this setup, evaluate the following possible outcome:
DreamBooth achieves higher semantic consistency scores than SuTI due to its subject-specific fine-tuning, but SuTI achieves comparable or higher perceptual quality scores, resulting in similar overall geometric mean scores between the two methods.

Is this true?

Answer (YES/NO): NO